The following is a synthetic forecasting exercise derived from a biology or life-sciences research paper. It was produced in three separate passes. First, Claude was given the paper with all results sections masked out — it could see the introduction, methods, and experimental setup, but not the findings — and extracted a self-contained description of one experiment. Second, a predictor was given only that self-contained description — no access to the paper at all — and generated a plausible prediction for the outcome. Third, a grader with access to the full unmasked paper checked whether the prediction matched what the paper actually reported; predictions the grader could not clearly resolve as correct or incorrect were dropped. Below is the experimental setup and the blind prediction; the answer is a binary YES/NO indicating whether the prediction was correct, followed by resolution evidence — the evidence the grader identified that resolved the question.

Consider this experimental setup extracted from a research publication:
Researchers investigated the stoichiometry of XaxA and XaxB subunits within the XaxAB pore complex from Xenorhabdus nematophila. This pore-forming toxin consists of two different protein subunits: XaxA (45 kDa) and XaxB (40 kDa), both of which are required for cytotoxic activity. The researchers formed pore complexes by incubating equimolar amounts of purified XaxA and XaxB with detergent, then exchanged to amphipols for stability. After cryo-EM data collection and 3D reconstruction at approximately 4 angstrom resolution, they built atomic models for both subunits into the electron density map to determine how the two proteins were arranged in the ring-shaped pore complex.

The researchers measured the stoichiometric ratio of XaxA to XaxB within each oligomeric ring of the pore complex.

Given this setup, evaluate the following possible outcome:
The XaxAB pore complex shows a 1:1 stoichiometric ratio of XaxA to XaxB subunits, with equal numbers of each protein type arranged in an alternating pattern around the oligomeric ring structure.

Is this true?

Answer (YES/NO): NO